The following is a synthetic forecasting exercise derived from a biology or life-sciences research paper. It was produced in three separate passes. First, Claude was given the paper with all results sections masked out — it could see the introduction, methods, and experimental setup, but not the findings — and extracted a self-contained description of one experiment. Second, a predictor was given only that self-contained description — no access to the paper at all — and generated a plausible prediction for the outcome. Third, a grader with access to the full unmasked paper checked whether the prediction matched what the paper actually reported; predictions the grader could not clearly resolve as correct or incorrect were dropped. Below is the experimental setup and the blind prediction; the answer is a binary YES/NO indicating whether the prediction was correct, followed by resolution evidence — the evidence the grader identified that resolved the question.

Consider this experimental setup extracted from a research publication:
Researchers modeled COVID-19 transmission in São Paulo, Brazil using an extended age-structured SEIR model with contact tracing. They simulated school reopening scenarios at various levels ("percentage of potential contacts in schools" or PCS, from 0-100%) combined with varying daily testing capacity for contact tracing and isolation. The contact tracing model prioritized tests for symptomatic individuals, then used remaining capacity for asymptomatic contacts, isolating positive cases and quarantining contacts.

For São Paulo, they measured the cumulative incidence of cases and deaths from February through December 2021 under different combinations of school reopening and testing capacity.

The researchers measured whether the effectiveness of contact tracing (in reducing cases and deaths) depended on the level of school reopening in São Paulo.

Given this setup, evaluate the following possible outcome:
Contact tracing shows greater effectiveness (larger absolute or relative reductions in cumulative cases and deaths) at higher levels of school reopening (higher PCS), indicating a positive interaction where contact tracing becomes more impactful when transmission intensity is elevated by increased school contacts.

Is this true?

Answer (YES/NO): NO